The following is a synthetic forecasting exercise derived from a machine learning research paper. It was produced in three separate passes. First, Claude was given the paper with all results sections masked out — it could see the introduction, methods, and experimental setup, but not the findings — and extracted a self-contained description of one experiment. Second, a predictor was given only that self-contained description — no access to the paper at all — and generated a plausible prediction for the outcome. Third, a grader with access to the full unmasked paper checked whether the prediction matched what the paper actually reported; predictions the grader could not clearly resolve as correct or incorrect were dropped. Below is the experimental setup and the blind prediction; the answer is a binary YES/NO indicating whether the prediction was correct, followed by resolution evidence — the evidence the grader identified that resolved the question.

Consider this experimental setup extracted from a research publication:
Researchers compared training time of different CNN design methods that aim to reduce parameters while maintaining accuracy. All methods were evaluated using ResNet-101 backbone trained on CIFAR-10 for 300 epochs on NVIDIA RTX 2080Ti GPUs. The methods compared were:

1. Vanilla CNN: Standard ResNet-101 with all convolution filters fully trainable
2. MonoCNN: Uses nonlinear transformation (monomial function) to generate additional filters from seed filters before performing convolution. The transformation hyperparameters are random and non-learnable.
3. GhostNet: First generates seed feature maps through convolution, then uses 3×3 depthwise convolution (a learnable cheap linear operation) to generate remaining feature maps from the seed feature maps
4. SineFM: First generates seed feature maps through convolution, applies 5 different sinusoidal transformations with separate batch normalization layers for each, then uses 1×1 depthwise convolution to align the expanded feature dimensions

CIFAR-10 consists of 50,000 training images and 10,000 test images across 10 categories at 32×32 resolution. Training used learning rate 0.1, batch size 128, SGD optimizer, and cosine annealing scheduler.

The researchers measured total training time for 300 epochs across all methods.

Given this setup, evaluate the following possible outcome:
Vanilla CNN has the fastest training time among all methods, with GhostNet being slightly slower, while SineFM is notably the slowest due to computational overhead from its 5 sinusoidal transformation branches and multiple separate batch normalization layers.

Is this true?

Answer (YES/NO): NO